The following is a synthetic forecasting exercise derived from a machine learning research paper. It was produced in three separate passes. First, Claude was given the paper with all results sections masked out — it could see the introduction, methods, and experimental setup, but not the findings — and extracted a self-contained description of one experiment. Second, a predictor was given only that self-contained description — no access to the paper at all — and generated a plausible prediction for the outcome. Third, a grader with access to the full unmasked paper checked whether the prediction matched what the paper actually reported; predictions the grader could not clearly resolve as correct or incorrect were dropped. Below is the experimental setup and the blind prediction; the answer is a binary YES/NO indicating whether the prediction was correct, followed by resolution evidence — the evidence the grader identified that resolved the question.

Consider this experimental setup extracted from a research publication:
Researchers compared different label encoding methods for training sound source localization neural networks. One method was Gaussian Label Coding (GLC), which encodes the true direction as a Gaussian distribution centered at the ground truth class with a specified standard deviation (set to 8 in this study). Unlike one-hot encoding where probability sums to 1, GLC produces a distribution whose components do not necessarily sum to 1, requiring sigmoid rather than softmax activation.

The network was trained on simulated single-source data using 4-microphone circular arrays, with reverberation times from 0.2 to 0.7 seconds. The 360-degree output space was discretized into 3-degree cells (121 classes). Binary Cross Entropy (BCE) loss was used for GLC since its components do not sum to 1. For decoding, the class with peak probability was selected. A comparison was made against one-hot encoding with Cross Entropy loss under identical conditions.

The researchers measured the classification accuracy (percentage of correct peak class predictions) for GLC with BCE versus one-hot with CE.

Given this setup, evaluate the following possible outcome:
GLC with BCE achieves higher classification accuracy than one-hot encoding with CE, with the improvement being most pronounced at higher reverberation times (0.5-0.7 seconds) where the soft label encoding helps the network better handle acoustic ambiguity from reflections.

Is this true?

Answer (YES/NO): NO